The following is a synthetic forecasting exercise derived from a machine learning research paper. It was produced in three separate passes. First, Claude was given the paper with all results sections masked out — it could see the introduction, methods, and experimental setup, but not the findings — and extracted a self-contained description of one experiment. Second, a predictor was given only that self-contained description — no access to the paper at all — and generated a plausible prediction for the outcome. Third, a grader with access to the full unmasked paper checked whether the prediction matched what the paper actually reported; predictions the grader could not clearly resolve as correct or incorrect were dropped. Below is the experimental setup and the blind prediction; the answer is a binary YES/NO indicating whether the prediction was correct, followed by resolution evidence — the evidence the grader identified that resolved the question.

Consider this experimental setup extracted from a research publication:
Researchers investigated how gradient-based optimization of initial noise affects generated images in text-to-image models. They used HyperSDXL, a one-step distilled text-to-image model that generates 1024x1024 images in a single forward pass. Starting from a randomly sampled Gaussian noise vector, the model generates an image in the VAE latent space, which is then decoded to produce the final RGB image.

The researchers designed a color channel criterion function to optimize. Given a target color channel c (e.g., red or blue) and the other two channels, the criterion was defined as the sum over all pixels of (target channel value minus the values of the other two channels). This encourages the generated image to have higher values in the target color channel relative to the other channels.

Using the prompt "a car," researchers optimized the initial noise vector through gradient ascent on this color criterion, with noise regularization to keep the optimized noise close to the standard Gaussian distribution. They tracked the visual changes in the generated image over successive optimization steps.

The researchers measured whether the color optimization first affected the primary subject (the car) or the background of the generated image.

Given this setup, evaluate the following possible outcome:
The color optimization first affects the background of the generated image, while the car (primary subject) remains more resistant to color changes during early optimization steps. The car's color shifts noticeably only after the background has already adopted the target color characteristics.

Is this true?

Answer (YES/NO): NO